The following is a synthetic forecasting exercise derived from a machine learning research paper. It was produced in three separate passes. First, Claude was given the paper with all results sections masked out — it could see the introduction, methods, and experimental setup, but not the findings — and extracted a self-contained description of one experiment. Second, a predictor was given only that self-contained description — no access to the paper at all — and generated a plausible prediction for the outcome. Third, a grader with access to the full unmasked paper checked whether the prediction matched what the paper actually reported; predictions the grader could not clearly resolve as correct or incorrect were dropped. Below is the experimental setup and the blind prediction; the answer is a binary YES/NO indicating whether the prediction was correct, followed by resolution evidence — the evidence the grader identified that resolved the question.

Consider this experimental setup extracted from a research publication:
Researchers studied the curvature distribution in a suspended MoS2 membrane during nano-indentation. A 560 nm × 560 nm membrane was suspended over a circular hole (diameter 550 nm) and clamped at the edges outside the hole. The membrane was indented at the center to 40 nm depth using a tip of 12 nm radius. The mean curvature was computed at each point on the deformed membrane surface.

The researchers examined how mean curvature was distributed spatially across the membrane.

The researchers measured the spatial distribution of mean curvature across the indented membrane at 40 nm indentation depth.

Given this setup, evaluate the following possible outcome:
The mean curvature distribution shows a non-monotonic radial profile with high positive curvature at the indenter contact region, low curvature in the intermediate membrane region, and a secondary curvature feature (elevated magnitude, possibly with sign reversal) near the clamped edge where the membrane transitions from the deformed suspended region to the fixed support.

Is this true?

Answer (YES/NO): NO